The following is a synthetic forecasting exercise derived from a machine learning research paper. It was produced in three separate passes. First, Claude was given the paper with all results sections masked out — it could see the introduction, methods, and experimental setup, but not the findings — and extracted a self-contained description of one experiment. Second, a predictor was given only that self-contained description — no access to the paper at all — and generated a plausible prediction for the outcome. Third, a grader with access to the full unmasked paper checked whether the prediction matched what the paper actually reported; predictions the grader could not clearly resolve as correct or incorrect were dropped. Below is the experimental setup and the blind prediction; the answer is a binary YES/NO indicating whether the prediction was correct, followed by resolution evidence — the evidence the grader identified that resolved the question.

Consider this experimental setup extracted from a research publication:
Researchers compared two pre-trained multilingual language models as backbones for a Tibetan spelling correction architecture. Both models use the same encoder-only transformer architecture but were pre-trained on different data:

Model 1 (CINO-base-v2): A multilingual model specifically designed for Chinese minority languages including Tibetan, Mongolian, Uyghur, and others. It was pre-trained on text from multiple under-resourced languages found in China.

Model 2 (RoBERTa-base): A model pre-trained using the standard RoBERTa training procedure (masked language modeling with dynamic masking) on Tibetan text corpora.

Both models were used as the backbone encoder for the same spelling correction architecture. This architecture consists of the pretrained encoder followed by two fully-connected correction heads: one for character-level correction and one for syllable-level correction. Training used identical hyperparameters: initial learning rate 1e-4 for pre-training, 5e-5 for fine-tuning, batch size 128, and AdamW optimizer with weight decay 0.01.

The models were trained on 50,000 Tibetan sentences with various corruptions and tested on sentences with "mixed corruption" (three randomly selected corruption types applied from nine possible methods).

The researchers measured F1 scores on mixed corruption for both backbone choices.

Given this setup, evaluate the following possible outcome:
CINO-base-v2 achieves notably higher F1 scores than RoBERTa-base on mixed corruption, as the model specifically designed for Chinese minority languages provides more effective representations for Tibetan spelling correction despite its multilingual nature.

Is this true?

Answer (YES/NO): NO